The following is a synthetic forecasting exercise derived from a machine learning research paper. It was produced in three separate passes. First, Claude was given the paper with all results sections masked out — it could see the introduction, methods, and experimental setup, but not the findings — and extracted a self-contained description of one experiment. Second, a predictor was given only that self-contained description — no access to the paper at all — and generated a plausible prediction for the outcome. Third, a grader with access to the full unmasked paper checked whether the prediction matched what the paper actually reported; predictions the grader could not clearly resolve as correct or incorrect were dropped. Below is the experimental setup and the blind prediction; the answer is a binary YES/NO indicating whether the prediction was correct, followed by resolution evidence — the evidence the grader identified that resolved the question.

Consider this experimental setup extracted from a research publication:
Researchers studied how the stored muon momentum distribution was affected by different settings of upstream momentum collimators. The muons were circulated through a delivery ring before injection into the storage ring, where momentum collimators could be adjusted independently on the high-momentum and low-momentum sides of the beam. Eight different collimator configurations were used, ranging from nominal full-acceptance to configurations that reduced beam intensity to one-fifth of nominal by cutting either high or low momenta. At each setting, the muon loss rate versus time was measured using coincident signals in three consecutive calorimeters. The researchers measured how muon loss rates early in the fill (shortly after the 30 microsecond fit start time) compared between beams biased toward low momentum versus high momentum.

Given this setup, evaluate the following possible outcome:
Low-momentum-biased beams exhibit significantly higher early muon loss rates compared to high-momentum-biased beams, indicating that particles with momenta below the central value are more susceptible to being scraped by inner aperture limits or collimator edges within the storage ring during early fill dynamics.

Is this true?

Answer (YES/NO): YES